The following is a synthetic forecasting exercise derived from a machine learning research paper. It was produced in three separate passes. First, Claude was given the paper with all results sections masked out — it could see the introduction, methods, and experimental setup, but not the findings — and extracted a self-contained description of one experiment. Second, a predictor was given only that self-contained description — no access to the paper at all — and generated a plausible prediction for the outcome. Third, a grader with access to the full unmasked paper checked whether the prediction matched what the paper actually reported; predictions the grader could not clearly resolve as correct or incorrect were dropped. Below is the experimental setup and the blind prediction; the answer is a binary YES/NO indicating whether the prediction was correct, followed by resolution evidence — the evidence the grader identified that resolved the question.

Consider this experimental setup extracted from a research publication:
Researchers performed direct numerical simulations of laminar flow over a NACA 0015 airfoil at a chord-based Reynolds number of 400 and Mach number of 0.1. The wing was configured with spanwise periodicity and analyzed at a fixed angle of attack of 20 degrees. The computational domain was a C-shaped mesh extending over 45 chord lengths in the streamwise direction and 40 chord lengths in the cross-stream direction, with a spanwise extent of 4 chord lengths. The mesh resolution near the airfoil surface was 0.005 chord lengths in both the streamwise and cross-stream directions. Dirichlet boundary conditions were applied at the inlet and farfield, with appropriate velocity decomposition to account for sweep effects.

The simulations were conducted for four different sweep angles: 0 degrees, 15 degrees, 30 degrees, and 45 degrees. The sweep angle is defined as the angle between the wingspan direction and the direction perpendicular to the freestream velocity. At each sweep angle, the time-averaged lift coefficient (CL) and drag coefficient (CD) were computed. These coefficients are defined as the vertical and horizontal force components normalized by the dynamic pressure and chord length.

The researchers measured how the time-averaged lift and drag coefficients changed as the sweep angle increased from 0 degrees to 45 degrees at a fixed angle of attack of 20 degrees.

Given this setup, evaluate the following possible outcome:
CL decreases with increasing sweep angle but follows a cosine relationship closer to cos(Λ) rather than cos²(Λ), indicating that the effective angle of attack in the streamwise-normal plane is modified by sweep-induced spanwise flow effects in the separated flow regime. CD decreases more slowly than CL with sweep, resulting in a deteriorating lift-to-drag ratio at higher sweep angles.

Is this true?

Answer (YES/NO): NO